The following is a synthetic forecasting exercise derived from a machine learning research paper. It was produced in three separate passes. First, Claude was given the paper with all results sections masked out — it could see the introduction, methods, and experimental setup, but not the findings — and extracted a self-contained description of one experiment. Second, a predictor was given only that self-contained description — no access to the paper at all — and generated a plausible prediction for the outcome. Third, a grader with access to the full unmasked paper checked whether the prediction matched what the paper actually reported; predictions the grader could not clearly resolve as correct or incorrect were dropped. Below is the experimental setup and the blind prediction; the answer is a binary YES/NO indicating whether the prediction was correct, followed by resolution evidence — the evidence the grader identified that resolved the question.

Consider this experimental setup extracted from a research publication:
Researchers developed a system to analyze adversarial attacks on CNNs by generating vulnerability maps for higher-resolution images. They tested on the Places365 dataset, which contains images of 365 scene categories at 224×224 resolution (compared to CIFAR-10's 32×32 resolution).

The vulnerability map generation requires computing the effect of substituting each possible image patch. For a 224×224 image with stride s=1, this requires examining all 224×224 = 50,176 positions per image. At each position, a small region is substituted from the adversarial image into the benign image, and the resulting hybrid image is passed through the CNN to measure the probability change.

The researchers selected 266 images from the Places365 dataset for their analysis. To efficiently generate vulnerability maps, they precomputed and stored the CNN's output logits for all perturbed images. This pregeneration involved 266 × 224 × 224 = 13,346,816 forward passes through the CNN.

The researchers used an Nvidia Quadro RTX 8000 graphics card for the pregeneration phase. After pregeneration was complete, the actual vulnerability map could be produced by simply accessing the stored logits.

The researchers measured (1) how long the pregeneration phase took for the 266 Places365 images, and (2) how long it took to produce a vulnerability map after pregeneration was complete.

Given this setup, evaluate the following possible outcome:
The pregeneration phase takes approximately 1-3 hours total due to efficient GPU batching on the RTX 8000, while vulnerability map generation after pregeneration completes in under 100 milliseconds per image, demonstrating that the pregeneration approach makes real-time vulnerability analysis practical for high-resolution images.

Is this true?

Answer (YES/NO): YES